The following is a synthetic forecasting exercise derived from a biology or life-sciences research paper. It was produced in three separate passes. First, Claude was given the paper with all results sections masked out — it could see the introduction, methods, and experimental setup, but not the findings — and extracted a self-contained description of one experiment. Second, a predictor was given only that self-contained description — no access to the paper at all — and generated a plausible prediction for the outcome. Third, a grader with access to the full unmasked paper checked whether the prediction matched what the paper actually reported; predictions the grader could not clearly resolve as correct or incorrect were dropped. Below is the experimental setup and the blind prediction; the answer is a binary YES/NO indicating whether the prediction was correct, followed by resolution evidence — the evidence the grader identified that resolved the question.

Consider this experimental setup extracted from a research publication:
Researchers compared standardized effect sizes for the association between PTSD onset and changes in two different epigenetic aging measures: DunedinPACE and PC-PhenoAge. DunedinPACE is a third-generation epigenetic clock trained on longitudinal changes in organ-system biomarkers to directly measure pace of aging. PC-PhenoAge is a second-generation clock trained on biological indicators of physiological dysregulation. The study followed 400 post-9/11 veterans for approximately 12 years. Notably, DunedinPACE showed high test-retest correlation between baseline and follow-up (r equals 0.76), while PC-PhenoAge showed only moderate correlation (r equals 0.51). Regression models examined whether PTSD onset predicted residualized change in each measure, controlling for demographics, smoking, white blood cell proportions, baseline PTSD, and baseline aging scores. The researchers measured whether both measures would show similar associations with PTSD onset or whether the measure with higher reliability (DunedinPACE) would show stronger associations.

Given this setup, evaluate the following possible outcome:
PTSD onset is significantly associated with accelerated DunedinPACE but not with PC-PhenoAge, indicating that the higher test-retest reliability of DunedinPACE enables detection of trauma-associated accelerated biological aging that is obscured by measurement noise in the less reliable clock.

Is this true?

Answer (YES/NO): NO